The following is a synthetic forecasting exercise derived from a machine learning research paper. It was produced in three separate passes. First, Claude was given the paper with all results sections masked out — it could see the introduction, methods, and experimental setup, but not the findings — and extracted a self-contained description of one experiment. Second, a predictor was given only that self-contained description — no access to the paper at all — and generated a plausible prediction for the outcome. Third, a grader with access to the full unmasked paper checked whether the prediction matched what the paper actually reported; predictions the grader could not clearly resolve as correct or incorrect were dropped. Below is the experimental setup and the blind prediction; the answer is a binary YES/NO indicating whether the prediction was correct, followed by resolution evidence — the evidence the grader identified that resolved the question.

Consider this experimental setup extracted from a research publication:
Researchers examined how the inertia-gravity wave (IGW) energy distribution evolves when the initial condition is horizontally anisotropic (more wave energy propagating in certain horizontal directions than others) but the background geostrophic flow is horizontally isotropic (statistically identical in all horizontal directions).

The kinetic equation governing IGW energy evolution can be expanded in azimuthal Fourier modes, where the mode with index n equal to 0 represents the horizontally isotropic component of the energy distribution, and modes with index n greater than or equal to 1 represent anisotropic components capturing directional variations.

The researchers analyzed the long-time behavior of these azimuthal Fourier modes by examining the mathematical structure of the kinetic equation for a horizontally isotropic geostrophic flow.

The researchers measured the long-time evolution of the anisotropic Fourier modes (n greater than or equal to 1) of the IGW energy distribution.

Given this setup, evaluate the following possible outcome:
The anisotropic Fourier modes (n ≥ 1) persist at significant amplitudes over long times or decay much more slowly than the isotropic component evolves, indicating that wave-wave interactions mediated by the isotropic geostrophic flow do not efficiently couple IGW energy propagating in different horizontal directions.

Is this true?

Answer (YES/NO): NO